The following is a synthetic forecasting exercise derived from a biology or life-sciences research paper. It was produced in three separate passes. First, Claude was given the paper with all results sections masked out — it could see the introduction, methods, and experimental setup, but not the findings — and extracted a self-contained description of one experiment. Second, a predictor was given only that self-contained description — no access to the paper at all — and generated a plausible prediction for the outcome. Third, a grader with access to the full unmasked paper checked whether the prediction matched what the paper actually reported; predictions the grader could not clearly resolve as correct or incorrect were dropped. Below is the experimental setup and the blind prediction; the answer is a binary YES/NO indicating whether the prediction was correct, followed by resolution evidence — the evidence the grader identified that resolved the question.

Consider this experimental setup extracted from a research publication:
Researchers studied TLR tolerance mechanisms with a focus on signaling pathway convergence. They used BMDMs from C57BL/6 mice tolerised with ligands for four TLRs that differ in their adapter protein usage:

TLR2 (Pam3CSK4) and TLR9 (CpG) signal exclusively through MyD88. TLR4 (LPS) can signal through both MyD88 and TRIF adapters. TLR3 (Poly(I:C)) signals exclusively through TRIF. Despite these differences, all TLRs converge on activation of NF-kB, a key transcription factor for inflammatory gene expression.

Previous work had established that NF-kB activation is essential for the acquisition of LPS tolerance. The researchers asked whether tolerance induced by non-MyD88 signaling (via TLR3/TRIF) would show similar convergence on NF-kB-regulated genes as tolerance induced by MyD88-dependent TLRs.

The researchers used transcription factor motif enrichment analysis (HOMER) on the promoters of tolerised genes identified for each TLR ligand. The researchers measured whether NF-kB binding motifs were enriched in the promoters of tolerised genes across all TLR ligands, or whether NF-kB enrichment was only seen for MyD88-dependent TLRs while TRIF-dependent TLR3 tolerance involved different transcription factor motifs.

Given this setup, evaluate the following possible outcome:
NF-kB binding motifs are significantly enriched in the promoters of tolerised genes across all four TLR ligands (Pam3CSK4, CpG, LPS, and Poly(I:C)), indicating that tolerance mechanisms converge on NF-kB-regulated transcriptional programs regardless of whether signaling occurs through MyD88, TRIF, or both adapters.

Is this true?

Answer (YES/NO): YES